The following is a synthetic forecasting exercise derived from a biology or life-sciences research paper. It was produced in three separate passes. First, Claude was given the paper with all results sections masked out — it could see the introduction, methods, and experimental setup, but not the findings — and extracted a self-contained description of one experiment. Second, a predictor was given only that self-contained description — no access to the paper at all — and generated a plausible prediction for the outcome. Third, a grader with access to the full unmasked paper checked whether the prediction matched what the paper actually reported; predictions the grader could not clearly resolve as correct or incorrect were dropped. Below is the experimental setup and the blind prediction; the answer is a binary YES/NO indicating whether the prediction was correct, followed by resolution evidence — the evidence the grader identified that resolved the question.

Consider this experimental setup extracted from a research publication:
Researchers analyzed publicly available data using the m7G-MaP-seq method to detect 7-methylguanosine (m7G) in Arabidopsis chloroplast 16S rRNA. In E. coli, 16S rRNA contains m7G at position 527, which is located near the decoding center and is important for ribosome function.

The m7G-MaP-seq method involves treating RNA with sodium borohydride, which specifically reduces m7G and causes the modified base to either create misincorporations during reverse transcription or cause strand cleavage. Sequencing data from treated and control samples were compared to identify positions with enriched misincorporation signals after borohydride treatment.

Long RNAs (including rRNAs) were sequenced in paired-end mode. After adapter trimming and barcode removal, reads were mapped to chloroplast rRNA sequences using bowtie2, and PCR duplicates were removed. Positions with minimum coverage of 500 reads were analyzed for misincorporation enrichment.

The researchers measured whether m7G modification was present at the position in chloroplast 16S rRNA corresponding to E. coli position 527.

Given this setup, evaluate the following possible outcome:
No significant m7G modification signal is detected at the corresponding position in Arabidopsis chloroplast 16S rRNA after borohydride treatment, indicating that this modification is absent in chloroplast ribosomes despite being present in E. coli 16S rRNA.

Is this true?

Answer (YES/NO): NO